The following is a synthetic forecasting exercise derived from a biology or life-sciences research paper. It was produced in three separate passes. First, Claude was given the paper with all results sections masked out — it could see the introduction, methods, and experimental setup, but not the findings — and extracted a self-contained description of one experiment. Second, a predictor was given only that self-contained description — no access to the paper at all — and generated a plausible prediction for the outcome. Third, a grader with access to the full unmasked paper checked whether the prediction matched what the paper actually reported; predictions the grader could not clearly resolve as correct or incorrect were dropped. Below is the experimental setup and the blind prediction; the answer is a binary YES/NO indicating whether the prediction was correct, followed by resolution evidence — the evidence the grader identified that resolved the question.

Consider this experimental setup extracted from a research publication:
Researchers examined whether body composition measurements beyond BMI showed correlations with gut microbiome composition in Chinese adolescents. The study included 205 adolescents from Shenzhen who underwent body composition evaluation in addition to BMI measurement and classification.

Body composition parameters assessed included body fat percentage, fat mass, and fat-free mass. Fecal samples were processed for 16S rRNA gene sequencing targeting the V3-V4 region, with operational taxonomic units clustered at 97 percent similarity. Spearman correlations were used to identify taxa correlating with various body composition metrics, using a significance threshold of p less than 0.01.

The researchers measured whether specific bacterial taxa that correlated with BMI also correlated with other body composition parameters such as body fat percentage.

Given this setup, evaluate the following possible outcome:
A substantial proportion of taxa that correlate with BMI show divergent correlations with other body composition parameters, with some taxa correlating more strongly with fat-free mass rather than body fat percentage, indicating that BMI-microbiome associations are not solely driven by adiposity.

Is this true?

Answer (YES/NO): NO